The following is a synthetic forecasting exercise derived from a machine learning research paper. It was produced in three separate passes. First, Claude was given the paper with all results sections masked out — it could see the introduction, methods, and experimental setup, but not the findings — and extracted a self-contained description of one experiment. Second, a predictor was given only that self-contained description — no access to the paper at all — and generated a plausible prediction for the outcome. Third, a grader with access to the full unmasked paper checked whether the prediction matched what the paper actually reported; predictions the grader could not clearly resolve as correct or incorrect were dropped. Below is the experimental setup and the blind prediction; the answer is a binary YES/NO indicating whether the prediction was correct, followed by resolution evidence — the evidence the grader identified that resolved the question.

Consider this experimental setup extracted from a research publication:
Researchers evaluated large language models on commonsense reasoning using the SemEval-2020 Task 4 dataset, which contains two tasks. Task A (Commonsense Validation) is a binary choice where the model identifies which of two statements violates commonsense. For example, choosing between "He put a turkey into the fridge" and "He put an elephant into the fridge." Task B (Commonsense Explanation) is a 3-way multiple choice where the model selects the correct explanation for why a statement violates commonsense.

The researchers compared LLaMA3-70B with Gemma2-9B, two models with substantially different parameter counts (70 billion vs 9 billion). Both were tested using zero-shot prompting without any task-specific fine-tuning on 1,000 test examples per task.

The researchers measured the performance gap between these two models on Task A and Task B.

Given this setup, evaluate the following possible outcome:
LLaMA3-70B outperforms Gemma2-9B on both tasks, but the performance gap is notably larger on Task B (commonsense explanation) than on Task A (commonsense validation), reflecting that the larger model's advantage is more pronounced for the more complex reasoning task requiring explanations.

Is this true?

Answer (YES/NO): YES